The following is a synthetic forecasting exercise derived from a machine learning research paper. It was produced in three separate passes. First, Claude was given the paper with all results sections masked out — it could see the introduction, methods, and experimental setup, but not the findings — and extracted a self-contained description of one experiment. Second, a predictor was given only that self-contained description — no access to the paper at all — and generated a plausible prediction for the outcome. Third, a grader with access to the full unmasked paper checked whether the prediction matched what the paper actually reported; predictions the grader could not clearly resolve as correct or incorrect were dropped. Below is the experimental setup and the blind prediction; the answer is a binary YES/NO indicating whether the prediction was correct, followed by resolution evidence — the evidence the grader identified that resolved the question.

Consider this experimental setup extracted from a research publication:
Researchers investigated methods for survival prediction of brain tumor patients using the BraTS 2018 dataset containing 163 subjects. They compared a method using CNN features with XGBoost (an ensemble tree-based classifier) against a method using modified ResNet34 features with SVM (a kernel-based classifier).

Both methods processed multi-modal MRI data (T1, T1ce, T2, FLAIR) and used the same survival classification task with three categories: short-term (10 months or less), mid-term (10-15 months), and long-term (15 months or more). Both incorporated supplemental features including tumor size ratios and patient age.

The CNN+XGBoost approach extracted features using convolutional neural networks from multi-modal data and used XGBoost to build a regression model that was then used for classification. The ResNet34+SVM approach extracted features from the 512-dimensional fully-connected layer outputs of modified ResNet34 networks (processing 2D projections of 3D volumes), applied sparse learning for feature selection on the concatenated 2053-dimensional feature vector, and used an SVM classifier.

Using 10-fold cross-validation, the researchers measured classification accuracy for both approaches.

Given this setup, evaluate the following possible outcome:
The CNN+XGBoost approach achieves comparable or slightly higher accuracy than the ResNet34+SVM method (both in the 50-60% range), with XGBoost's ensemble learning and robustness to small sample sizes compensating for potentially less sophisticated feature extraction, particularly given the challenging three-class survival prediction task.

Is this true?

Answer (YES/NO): NO